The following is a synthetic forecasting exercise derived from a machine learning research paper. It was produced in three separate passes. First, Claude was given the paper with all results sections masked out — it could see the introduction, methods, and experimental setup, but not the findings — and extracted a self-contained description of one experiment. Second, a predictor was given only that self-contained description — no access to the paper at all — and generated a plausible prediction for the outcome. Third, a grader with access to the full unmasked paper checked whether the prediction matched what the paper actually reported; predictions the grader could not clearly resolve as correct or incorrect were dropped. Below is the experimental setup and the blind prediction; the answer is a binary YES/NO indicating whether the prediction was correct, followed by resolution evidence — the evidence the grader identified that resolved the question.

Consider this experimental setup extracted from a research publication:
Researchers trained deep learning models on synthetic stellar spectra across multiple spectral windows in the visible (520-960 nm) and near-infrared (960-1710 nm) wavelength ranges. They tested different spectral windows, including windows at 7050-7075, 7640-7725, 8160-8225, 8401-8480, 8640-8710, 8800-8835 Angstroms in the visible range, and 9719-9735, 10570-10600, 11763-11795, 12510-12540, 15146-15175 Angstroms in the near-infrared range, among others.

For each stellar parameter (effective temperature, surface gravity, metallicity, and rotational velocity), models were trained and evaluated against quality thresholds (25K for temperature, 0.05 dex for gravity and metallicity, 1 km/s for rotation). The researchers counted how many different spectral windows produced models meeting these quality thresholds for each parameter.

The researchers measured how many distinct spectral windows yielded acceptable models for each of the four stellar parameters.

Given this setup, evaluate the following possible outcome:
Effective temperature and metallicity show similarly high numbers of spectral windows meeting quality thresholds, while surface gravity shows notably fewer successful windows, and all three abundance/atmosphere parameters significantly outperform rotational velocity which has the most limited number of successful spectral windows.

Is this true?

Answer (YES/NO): NO